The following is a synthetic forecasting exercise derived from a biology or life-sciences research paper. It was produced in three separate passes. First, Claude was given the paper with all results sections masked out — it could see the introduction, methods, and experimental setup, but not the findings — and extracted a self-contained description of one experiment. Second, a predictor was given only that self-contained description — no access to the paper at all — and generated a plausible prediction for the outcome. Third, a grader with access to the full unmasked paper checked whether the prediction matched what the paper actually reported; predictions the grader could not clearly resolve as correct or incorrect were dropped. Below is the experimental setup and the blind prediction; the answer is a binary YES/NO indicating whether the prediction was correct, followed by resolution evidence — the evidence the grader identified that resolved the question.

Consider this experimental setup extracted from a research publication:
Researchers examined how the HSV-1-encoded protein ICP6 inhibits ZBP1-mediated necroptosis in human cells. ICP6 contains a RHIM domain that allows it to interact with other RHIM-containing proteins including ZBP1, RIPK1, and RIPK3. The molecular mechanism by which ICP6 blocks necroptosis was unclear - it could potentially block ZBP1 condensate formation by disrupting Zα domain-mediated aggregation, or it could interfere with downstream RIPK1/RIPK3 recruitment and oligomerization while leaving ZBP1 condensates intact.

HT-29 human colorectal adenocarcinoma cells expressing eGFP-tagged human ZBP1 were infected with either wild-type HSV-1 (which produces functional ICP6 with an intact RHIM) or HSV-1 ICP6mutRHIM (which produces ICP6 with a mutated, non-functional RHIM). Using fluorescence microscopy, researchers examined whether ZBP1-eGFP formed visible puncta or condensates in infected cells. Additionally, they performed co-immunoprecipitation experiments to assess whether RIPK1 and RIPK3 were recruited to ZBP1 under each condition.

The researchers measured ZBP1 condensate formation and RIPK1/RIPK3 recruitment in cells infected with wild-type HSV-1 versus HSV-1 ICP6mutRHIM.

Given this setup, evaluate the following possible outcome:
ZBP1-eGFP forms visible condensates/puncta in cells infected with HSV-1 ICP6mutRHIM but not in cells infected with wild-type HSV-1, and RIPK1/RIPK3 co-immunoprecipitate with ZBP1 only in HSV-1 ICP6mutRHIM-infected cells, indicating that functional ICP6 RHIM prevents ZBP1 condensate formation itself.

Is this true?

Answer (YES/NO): NO